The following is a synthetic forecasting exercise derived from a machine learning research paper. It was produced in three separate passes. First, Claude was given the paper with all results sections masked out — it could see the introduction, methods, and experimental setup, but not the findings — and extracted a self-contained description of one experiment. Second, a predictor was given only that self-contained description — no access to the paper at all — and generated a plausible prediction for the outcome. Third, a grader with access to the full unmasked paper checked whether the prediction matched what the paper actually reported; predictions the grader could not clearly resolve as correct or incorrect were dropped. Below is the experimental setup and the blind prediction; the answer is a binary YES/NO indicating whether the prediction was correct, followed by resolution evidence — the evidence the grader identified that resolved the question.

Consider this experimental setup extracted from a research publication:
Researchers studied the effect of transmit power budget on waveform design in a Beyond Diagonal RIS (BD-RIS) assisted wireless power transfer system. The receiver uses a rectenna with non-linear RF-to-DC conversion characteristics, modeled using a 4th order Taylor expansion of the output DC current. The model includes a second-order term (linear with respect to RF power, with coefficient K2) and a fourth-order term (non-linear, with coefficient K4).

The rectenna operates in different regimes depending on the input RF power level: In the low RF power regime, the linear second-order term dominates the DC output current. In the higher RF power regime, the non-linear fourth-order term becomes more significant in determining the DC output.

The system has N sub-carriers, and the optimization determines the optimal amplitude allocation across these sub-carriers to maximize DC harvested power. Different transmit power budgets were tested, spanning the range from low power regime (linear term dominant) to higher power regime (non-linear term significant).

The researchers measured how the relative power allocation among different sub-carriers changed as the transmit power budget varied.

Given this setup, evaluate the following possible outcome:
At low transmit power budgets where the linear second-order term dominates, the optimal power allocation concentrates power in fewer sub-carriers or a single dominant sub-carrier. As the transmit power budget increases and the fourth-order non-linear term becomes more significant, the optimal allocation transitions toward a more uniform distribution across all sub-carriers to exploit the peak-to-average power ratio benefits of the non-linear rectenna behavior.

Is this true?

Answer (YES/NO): NO